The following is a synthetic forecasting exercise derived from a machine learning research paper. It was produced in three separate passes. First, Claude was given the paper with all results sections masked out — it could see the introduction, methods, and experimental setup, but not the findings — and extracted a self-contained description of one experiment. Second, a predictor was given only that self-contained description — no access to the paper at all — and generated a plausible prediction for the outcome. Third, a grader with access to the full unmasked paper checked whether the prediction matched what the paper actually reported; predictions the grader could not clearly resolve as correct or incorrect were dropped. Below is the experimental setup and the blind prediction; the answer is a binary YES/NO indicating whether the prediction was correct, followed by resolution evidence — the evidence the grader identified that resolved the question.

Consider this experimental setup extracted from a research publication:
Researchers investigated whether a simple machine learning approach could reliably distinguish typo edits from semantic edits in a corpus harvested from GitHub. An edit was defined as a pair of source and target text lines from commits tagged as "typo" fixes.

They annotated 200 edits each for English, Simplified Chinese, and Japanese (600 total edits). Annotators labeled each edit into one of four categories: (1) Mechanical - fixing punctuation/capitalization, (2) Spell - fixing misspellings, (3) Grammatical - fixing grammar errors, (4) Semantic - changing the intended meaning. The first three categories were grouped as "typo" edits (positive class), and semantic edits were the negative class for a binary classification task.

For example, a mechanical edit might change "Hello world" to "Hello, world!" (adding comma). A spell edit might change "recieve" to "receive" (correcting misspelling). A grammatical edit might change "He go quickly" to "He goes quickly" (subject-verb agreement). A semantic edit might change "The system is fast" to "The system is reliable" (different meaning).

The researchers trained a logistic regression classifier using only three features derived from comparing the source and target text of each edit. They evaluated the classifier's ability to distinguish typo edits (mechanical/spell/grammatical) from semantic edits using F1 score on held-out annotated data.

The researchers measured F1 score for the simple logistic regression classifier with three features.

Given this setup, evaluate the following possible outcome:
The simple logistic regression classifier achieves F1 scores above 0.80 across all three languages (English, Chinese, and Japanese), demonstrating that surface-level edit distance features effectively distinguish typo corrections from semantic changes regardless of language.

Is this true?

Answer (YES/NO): YES